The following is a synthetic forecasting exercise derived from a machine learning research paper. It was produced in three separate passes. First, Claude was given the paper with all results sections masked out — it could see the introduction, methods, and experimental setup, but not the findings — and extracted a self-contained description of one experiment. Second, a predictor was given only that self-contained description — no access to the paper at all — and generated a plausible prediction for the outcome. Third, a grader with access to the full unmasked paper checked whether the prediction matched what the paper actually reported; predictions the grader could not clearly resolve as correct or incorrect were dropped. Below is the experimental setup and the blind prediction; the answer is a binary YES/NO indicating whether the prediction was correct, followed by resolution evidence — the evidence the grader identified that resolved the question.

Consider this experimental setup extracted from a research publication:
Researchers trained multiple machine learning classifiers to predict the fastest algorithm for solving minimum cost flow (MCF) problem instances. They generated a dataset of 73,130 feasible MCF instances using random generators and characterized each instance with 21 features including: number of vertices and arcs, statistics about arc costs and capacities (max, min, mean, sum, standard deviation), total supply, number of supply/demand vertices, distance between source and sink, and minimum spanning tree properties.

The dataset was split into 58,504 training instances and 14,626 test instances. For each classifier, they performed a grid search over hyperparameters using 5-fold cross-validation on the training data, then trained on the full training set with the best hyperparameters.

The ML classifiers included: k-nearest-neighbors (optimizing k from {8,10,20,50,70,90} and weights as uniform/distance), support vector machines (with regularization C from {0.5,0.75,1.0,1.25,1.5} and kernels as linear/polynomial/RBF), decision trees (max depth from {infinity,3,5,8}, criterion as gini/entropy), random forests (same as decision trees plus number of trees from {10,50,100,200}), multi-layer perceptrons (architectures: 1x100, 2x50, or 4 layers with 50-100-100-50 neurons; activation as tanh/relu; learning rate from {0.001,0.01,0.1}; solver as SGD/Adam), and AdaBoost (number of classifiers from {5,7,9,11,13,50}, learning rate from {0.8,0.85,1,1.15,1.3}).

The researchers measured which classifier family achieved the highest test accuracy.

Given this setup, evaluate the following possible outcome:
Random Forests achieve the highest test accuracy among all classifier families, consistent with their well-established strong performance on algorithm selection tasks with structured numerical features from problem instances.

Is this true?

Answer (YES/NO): YES